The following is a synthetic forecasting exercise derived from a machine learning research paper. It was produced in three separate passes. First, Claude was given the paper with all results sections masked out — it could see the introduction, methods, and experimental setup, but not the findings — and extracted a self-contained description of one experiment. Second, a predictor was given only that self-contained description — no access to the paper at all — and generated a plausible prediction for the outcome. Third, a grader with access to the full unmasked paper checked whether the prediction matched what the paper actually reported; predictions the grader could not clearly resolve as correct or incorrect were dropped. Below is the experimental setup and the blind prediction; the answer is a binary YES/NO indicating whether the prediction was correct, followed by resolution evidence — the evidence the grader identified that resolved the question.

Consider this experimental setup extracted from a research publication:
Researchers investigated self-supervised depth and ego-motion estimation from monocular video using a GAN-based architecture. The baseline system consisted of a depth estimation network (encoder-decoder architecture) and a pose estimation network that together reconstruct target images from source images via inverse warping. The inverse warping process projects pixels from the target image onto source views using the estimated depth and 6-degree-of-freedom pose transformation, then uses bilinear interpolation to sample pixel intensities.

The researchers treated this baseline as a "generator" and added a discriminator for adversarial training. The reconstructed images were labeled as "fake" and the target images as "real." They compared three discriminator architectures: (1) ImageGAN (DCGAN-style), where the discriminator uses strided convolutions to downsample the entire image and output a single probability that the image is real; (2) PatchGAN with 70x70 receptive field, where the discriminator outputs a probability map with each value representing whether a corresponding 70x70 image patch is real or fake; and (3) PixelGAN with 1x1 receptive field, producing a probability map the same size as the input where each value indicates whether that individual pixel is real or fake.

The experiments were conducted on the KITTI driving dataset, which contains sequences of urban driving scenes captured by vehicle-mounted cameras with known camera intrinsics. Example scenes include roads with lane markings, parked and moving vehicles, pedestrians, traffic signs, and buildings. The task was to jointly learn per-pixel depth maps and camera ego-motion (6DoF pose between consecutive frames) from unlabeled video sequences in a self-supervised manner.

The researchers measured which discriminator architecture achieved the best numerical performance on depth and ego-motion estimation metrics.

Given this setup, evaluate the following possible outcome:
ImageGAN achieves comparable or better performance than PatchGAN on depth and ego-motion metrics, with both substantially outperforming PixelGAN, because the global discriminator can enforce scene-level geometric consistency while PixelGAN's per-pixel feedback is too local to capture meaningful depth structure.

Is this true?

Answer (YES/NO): NO